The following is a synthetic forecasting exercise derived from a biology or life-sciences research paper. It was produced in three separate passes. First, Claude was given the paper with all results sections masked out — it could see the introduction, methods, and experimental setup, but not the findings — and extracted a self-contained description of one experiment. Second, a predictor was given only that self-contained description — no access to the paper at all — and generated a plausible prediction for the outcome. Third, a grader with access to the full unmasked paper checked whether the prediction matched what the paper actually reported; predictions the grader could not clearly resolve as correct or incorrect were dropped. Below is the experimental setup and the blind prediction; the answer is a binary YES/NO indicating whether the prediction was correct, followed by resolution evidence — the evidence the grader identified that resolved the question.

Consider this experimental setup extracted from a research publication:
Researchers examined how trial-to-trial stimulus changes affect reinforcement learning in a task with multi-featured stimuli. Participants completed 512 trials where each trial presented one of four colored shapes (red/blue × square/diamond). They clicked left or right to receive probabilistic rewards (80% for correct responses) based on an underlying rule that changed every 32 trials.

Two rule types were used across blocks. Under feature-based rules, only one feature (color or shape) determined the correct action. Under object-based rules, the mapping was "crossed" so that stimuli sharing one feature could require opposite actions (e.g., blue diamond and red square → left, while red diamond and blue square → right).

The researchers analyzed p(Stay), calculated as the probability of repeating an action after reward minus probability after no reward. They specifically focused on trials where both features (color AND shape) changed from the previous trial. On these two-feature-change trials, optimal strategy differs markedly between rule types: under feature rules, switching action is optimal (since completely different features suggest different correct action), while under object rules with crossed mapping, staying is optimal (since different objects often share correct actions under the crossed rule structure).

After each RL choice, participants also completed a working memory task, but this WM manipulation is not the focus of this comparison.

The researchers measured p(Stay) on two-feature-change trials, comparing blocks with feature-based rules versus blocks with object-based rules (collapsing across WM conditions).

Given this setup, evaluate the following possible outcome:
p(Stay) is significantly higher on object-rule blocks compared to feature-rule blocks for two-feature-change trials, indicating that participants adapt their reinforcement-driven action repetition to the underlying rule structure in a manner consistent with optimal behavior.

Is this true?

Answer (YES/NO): YES